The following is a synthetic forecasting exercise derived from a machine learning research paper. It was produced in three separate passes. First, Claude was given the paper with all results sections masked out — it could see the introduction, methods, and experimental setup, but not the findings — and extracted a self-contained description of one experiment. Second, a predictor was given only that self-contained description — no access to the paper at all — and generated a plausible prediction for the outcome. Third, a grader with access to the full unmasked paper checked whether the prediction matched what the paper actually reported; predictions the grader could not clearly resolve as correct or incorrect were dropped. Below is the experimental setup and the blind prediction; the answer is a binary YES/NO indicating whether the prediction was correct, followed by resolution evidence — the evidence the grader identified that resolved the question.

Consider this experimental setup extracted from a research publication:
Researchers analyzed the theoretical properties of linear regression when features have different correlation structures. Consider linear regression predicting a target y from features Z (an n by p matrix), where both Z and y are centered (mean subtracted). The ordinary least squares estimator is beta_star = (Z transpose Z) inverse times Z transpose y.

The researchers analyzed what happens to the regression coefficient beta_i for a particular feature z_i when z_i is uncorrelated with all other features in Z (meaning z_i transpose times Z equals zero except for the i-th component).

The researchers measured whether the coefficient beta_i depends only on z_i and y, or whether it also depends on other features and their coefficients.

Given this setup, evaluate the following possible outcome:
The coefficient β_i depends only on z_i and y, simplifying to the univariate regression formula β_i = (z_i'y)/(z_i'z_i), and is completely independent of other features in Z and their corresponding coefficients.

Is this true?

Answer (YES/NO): YES